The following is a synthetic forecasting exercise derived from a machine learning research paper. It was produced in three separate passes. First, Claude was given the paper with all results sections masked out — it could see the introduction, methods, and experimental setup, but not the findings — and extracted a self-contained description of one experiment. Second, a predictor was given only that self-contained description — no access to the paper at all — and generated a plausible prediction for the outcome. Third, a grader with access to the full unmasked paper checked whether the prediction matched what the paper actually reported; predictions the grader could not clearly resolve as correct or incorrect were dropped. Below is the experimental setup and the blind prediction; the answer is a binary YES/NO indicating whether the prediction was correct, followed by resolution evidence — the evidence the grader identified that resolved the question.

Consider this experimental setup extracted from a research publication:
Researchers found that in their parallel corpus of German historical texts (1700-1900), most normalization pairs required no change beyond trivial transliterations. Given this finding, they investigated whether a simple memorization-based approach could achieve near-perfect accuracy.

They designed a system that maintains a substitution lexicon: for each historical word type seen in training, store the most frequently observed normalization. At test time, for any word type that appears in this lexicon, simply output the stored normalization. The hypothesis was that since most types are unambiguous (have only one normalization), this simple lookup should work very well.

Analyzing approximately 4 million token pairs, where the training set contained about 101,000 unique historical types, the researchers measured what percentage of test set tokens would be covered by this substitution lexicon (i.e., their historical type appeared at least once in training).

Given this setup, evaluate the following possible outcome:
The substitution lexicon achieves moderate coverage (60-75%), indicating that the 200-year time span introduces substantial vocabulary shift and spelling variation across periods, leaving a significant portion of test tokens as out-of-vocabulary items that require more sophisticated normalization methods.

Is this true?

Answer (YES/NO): NO